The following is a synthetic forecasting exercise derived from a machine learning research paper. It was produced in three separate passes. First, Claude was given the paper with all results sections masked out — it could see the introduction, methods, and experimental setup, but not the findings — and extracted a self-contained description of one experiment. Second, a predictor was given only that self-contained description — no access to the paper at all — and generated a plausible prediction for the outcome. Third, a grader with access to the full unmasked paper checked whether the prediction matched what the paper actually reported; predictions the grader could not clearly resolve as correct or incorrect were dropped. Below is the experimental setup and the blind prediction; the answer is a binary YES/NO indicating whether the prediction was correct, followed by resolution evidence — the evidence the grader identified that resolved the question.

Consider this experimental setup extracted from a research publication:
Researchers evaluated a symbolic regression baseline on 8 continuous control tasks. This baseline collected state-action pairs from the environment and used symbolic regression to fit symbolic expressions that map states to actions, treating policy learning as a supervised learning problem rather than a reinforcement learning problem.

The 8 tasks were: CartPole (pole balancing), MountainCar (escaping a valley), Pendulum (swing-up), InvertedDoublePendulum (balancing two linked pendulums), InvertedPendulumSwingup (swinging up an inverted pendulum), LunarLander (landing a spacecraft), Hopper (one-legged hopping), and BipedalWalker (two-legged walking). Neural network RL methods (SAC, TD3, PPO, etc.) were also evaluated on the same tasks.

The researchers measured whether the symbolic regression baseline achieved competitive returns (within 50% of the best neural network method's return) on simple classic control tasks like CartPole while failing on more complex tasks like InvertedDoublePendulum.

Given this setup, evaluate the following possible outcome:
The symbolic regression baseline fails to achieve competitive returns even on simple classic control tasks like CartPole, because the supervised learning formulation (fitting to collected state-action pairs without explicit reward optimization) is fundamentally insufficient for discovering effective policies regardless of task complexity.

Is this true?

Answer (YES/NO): NO